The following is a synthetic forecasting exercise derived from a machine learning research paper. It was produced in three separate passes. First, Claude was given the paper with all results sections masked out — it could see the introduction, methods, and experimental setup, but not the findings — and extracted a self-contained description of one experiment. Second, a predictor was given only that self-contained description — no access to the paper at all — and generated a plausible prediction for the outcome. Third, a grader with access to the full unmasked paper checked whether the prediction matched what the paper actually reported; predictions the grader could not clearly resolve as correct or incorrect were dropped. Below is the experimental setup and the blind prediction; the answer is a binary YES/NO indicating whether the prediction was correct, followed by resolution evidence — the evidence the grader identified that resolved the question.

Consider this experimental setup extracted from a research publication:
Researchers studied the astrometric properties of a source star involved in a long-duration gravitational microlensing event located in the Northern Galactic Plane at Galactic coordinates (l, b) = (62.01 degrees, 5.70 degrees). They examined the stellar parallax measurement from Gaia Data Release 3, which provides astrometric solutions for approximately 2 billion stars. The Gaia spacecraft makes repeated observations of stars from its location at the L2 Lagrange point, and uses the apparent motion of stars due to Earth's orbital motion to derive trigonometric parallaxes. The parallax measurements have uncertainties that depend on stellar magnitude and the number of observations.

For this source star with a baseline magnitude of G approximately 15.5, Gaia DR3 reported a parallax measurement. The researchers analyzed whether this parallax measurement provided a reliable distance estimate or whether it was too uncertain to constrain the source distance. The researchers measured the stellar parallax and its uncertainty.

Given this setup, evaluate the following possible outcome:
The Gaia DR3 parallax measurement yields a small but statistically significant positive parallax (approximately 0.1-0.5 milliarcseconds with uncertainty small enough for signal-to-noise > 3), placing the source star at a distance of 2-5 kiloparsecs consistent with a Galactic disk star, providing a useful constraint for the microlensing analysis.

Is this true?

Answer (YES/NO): NO